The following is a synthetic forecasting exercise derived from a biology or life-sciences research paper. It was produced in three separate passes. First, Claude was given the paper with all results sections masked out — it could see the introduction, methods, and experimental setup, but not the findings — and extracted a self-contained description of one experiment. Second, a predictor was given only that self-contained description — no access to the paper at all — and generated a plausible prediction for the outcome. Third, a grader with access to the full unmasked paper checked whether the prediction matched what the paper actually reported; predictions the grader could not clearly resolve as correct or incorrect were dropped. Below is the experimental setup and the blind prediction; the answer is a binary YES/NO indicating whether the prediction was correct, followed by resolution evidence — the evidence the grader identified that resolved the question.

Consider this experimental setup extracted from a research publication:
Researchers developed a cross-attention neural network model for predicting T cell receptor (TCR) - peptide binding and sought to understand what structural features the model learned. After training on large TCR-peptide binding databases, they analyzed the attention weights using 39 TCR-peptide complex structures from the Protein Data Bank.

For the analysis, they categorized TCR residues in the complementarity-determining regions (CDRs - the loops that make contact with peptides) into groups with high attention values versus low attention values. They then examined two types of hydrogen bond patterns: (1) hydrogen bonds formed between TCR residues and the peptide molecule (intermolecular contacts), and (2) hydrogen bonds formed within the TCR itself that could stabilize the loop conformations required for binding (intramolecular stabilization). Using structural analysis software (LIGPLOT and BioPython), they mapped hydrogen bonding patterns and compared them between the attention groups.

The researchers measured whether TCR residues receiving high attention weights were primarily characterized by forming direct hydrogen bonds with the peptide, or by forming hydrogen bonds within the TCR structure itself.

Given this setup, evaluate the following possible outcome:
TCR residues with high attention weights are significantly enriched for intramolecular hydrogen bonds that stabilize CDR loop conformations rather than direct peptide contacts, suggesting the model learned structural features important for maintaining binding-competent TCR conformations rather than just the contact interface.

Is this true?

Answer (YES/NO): YES